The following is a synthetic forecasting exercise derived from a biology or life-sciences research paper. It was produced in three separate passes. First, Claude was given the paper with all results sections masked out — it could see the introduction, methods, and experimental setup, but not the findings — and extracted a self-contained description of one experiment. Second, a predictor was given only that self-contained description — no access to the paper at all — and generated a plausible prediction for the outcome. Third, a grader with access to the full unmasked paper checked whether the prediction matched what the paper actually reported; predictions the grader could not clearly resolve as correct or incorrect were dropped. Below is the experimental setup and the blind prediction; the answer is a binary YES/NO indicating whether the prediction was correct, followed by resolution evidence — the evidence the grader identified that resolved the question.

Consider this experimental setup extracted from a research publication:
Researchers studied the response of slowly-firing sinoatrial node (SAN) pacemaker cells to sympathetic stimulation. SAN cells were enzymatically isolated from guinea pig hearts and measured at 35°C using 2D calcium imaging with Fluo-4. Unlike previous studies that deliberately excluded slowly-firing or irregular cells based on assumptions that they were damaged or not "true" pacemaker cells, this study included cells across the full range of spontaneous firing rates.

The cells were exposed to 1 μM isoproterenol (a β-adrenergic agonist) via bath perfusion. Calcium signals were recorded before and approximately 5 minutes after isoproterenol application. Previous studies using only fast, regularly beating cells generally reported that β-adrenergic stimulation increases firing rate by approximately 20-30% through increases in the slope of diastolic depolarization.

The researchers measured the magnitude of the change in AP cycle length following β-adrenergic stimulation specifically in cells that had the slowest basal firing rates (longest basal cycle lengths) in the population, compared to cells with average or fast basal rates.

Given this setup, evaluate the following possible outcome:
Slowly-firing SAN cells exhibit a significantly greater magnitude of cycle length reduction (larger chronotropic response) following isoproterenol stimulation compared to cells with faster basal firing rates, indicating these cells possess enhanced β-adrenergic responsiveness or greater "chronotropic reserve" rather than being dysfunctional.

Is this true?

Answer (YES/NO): YES